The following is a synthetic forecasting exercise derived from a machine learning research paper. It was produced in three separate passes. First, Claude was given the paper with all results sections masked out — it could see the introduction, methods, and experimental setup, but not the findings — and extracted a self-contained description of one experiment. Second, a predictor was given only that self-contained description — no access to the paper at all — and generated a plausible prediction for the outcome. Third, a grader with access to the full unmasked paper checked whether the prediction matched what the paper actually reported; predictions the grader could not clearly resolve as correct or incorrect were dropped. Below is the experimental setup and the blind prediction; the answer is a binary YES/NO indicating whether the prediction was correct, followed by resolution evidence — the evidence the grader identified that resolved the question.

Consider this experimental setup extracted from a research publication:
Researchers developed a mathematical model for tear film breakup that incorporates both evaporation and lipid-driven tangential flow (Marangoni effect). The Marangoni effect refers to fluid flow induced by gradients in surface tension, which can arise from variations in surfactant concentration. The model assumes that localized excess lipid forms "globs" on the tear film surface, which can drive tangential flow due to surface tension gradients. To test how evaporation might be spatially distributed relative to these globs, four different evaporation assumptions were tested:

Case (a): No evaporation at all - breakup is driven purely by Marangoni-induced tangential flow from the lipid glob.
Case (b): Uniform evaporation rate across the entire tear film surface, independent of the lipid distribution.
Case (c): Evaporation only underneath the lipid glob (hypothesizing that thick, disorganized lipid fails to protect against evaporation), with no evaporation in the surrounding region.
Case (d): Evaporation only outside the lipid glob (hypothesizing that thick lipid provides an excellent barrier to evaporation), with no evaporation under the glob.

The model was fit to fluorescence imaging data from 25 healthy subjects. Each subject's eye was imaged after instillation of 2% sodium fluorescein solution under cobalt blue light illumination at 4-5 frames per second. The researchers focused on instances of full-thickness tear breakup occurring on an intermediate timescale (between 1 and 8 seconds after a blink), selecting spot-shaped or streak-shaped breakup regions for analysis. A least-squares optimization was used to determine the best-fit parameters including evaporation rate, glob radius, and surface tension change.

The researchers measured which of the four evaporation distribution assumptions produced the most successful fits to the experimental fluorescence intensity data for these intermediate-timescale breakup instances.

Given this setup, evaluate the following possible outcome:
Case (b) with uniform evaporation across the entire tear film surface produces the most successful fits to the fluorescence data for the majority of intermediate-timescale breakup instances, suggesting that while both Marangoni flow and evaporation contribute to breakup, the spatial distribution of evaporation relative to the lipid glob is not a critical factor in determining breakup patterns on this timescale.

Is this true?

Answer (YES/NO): NO